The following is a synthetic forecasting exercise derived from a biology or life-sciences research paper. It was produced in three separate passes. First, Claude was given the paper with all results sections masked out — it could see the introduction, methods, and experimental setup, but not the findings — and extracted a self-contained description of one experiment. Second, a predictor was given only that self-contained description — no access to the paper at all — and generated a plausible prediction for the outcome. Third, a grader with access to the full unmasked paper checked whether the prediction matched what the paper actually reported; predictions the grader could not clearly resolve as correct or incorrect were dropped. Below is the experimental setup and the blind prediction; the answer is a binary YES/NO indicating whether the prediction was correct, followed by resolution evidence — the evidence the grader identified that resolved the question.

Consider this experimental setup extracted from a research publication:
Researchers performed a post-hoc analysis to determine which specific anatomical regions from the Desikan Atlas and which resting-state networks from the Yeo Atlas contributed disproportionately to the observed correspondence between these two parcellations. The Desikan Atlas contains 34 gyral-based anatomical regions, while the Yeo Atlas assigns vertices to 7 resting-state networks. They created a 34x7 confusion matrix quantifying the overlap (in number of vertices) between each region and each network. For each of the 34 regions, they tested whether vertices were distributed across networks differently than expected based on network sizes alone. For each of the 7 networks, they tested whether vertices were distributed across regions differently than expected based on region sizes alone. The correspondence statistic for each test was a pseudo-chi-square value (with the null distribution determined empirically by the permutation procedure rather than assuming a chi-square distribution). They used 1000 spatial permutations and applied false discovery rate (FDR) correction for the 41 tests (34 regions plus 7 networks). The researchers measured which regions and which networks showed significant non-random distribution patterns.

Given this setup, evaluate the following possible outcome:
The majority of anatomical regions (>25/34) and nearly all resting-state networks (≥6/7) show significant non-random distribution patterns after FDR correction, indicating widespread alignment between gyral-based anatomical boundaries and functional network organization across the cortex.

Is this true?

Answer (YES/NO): NO